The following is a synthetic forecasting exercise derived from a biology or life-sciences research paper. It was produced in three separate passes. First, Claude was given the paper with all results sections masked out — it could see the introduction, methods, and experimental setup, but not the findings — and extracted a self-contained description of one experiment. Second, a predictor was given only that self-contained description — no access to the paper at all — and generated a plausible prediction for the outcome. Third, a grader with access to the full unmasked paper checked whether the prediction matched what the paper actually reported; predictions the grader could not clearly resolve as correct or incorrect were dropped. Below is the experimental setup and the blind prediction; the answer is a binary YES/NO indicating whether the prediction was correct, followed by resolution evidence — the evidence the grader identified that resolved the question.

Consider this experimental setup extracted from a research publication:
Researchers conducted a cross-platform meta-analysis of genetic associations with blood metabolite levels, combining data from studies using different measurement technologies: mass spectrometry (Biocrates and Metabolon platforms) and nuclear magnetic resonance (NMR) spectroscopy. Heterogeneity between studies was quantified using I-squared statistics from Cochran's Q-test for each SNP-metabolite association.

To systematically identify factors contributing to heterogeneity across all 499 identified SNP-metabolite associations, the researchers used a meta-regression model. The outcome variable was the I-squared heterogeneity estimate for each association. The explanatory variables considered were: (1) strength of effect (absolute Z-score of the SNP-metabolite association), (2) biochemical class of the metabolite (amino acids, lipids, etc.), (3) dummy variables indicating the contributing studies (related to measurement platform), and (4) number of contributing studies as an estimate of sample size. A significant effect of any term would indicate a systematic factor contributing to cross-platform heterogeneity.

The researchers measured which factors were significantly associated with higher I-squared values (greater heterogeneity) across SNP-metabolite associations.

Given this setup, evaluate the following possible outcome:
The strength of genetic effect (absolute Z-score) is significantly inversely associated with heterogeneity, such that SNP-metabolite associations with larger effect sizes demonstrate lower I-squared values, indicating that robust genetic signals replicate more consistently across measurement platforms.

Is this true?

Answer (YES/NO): NO